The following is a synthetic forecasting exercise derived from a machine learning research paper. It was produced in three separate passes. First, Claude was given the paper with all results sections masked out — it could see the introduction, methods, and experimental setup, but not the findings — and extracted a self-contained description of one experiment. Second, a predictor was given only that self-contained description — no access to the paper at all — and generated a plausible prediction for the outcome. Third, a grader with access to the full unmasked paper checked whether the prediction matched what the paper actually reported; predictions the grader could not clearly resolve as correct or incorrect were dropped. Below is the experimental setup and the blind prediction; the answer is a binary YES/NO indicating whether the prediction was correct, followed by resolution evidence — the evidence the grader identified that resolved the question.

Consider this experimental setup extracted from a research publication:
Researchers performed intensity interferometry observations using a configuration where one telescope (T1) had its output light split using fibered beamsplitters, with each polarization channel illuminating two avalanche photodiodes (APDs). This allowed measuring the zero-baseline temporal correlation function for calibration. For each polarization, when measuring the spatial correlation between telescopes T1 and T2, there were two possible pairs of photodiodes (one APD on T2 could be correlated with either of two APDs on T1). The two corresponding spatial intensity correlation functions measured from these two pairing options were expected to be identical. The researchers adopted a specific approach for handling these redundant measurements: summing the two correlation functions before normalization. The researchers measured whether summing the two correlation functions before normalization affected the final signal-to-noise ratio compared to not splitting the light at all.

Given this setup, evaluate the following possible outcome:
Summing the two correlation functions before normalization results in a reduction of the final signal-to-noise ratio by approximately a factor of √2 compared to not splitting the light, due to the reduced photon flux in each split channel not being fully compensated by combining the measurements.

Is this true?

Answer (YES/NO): NO